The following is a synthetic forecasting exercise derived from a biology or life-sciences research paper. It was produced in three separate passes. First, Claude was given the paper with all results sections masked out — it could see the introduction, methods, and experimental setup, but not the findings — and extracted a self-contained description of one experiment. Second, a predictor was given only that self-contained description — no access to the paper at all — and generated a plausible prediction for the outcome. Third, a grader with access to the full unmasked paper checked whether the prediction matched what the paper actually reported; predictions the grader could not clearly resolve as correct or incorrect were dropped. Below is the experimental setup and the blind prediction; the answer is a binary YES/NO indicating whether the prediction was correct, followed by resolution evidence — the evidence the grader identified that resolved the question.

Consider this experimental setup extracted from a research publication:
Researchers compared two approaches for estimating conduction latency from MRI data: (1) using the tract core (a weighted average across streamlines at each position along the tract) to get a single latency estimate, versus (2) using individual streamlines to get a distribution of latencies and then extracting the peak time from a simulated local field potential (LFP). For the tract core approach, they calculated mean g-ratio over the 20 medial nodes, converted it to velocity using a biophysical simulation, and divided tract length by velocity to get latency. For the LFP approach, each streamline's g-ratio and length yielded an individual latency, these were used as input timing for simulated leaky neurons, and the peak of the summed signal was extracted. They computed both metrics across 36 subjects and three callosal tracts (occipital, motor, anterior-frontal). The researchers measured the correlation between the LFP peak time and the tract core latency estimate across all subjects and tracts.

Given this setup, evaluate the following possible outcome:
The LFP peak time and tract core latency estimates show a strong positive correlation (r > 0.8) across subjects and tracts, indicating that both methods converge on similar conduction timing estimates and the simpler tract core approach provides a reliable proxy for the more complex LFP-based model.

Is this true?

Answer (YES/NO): YES